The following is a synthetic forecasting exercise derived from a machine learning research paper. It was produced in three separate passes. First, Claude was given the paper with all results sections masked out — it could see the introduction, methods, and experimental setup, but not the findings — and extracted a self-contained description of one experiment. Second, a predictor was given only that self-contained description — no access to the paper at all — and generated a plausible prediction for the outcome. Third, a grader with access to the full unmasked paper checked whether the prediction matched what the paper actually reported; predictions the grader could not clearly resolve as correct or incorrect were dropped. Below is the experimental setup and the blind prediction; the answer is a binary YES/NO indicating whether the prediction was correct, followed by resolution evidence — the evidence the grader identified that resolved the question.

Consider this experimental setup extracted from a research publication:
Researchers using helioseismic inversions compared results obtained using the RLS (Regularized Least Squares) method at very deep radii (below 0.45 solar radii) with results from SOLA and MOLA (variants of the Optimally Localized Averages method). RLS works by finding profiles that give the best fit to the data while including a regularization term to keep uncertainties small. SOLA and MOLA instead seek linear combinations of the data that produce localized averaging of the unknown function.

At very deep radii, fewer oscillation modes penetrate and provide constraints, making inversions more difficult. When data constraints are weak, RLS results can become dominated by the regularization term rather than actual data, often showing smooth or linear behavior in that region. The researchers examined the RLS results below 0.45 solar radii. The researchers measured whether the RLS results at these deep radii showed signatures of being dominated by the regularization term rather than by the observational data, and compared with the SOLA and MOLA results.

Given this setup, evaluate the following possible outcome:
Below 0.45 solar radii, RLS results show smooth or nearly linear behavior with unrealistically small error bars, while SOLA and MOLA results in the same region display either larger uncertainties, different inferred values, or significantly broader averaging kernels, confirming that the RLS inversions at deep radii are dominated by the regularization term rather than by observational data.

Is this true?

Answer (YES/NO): NO